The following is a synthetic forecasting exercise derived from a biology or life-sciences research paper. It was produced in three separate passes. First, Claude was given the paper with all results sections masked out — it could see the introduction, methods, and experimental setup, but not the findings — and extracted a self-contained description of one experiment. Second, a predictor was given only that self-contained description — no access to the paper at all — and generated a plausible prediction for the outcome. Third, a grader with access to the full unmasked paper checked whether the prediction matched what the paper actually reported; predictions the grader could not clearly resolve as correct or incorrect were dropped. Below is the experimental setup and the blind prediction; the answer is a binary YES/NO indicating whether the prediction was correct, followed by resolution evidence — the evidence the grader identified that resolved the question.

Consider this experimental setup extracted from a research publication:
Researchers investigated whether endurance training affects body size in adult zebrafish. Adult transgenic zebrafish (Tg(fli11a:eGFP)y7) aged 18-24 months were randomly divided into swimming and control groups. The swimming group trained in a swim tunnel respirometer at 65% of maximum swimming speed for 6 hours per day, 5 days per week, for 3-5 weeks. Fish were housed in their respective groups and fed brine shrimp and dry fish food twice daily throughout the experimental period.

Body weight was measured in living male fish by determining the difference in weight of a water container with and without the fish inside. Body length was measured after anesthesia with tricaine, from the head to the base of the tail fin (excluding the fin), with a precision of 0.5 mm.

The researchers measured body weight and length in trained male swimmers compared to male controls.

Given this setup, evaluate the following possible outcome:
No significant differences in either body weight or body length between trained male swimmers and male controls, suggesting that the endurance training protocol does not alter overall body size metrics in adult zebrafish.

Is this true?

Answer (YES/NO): NO